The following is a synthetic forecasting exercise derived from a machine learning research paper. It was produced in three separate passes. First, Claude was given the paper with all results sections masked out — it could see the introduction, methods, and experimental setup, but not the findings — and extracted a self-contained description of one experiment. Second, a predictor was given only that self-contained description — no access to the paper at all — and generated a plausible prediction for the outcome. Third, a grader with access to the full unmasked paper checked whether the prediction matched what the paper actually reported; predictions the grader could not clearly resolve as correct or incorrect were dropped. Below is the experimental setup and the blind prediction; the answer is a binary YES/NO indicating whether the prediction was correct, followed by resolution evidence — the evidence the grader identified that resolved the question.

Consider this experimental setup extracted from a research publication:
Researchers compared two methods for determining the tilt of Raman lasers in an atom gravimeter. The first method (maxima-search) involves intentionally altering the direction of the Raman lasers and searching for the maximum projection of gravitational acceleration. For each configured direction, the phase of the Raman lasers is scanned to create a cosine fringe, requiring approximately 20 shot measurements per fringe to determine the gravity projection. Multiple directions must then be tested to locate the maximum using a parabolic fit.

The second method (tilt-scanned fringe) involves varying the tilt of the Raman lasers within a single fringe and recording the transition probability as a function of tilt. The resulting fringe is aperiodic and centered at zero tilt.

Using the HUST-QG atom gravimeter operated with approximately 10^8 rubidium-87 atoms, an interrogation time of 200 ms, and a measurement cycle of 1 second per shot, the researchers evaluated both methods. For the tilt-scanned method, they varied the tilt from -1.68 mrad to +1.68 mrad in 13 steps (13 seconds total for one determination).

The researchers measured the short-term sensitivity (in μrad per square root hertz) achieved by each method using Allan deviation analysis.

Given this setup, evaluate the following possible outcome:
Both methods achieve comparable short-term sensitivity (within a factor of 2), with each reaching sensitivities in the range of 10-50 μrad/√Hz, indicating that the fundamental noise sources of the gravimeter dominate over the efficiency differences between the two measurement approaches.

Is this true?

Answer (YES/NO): NO